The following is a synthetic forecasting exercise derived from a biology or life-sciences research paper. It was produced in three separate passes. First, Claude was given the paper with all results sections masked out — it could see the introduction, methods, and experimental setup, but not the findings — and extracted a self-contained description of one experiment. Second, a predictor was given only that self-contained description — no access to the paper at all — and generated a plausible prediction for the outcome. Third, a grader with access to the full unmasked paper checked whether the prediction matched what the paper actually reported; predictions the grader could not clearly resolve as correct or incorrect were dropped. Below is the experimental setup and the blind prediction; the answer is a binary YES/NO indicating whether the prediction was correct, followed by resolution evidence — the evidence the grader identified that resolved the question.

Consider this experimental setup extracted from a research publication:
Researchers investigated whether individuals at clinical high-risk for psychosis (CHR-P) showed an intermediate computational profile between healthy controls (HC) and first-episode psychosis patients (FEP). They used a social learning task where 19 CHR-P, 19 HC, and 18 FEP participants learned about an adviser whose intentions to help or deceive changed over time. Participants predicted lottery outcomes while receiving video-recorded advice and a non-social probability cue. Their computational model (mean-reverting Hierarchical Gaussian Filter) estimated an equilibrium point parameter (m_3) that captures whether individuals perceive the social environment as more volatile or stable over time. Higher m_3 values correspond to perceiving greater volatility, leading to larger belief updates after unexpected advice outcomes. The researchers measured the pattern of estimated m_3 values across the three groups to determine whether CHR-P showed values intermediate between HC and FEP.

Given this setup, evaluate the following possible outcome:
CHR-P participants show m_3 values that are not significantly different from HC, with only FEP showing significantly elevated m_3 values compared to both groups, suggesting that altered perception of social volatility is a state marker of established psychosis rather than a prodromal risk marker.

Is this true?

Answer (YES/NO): NO